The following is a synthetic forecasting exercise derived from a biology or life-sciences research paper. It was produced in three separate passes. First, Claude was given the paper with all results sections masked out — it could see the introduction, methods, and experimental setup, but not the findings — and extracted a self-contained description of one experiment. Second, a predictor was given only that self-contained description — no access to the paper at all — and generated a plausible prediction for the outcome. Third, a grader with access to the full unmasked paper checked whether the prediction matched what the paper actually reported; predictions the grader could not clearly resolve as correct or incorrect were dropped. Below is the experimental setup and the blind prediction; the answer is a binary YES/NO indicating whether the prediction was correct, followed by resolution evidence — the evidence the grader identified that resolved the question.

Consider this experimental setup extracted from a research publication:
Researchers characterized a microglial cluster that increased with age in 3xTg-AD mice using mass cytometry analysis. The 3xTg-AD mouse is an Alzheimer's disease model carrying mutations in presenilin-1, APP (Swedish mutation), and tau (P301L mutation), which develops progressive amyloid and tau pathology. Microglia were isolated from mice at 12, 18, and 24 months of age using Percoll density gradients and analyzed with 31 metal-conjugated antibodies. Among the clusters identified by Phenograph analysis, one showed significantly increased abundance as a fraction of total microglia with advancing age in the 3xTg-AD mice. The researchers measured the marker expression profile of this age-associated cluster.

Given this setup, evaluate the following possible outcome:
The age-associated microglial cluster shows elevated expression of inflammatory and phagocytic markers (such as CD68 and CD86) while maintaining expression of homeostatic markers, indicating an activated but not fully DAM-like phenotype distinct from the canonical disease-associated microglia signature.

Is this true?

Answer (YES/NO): NO